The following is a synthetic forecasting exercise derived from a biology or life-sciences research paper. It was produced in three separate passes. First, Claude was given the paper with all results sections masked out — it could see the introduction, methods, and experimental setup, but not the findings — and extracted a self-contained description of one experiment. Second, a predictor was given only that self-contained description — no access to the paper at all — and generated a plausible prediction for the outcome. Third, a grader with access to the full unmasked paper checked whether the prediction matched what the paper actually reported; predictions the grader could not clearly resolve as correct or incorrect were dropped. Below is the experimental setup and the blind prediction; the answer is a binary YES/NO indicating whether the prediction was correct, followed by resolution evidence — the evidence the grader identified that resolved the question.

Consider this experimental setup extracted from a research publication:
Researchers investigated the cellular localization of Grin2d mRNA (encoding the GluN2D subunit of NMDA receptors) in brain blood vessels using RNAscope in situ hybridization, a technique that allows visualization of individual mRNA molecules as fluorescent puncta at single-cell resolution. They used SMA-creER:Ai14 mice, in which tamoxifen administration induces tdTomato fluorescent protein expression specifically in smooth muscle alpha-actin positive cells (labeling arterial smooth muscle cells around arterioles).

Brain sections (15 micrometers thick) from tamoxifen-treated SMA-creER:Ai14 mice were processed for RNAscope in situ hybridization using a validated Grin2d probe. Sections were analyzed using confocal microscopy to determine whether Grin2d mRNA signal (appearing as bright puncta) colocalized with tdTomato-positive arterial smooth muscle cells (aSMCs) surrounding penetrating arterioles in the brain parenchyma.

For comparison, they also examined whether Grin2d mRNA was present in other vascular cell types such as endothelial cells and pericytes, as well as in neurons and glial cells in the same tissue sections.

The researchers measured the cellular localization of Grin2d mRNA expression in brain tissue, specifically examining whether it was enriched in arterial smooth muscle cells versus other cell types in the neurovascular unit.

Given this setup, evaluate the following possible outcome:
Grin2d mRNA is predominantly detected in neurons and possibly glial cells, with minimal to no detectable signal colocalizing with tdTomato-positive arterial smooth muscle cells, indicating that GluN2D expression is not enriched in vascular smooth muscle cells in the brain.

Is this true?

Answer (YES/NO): NO